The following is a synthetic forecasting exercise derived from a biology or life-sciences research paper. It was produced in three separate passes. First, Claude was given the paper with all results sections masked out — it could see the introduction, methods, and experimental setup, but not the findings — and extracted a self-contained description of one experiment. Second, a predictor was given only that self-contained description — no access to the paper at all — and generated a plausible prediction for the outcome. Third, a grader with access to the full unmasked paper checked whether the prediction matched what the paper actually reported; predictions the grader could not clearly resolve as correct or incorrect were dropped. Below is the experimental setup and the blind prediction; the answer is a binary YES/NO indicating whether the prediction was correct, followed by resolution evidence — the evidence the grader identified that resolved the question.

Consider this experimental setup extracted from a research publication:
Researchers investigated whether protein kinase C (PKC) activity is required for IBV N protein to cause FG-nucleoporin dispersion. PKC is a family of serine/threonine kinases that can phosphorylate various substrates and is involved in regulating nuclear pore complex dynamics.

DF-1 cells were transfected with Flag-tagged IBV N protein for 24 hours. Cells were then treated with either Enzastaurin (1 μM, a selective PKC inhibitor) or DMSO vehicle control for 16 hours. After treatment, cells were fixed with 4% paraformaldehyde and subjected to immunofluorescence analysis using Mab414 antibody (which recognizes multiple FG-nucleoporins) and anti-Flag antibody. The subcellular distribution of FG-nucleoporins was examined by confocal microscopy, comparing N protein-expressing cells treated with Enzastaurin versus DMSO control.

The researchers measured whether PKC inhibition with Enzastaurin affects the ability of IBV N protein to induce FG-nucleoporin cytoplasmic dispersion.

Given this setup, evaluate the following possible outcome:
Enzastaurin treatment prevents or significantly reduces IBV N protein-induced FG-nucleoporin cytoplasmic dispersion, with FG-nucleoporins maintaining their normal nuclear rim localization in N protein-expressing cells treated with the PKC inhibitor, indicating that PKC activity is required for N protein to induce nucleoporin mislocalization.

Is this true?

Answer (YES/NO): YES